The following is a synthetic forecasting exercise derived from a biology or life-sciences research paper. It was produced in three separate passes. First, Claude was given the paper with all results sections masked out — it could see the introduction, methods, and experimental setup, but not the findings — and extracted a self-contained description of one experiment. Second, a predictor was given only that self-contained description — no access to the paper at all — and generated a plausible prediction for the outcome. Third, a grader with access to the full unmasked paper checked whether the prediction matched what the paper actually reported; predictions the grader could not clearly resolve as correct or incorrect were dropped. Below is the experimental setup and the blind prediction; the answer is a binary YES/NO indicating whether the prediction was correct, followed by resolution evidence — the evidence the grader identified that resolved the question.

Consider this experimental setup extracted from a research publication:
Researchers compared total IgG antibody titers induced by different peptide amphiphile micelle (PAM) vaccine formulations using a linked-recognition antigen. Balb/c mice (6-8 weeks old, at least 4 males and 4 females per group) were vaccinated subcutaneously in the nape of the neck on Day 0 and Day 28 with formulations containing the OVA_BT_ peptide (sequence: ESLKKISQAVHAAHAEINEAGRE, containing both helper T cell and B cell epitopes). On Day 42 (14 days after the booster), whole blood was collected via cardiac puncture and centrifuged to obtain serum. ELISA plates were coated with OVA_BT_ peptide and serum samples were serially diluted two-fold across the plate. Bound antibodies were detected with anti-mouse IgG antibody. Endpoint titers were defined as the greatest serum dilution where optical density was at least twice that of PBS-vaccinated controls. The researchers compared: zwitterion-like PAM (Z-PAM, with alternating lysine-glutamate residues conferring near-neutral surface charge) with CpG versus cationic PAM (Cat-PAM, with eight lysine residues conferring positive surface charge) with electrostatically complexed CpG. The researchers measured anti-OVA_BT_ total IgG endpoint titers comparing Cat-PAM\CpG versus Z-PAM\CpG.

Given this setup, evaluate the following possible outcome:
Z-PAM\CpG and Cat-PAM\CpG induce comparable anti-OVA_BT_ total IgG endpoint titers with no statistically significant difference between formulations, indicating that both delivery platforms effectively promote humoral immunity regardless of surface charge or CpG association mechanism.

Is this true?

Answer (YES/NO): NO